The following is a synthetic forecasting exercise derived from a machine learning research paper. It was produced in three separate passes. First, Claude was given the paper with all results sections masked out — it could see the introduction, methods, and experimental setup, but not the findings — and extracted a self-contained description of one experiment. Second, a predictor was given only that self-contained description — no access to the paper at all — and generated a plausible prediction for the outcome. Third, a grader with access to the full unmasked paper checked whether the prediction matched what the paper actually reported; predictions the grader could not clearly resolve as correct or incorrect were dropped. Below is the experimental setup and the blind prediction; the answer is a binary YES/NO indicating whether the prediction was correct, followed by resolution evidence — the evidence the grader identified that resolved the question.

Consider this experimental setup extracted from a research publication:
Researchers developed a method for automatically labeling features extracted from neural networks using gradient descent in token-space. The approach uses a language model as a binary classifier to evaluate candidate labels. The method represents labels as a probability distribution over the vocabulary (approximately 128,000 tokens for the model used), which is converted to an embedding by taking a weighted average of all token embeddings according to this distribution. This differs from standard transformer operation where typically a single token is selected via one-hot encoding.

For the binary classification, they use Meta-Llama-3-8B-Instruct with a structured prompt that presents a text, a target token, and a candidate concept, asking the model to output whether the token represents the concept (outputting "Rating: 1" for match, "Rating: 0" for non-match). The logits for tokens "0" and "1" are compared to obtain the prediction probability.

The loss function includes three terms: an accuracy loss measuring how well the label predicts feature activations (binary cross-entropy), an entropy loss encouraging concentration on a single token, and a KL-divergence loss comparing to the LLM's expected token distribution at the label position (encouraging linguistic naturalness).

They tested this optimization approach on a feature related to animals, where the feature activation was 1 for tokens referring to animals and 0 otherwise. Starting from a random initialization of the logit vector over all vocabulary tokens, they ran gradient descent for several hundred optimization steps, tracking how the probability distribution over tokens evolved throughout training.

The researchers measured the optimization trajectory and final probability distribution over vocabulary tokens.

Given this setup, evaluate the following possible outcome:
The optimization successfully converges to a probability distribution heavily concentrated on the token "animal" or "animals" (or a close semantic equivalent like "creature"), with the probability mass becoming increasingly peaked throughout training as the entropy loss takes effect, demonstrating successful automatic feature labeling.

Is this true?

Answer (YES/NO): YES